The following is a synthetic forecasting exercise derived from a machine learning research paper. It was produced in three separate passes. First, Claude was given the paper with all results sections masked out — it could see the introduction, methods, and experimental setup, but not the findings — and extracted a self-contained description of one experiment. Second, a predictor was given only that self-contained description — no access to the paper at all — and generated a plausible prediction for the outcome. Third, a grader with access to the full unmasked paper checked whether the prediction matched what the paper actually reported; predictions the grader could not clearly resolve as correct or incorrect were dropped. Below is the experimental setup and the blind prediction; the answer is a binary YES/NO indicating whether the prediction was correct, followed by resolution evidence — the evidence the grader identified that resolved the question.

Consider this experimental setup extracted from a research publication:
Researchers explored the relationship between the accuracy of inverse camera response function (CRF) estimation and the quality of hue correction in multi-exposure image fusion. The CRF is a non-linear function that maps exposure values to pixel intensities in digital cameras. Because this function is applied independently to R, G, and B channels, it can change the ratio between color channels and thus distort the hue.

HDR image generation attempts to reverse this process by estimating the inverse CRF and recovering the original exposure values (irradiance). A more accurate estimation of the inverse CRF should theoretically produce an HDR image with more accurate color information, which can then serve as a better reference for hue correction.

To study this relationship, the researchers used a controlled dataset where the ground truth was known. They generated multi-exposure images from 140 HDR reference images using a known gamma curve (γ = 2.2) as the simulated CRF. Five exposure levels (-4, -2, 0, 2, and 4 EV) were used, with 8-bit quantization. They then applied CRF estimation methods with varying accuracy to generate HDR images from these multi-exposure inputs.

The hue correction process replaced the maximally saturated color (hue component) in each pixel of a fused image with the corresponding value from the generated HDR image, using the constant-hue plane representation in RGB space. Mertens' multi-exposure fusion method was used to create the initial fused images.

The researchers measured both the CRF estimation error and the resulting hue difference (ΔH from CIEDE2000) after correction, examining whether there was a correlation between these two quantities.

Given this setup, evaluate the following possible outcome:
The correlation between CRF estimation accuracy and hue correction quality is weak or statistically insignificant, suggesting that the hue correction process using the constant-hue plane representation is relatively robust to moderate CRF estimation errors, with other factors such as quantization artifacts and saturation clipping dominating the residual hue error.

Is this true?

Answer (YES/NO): NO